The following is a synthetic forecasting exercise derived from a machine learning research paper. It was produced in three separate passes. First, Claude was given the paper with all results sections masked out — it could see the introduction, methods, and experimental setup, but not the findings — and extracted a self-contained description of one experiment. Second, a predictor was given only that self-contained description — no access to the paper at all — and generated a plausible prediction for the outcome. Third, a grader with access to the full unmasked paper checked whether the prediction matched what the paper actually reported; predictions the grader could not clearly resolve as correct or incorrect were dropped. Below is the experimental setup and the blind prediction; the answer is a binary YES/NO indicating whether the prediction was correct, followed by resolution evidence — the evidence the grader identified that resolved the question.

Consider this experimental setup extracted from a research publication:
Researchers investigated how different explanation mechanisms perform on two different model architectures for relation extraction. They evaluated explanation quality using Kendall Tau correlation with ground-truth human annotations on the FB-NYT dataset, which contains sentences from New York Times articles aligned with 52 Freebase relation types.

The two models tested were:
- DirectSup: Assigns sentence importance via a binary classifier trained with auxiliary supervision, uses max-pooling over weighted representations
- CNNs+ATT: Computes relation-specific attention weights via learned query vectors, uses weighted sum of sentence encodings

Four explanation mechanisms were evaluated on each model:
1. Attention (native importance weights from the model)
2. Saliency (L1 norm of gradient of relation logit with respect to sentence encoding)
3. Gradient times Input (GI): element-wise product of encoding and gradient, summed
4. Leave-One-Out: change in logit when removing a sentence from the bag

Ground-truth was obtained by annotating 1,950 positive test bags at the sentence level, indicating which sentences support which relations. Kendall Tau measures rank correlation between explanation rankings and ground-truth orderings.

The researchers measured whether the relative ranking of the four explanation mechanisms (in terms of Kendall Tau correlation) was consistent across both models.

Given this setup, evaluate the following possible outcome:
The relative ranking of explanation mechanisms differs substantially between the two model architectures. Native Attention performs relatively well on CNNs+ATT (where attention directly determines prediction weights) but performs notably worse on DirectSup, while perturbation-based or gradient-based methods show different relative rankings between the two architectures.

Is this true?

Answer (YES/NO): YES